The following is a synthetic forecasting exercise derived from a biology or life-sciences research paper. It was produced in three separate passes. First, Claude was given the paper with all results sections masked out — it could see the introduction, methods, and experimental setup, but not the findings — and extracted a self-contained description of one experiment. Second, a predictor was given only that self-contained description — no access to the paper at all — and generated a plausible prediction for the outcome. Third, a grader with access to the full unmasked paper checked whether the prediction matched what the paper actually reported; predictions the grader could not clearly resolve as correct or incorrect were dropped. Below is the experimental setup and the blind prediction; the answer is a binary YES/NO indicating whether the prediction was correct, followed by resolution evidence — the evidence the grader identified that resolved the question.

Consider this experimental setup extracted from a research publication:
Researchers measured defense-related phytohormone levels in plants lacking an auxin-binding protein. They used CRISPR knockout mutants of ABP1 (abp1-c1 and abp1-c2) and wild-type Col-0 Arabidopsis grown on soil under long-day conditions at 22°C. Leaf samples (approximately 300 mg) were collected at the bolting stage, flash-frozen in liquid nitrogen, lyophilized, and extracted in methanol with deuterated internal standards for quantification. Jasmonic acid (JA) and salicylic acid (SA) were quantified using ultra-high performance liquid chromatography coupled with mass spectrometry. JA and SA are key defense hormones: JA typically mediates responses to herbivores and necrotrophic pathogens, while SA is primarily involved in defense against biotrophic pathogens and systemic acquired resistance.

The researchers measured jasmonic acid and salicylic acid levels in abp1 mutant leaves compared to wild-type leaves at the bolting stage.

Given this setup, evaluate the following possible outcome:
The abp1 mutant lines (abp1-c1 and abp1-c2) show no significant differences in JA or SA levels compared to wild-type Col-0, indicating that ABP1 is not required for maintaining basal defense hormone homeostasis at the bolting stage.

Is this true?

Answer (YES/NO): NO